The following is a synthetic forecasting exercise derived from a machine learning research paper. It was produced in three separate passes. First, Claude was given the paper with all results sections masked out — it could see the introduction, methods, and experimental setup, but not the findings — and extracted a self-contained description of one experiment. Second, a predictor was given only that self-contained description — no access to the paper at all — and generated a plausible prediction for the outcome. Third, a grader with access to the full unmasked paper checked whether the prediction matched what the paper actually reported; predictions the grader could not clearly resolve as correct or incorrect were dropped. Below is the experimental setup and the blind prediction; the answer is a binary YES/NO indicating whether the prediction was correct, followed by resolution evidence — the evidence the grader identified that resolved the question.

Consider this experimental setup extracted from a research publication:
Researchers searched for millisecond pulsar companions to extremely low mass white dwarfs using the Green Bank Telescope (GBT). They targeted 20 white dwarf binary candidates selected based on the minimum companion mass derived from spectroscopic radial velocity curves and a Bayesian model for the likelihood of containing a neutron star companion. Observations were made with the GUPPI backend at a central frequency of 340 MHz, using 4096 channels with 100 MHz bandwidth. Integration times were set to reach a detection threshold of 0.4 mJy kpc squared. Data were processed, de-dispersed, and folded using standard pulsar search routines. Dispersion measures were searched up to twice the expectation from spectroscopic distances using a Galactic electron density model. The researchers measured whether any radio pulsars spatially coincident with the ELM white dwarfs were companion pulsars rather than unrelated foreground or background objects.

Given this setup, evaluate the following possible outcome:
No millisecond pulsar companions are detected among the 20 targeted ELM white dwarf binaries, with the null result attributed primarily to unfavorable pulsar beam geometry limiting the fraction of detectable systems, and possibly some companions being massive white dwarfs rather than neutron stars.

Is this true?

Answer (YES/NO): NO